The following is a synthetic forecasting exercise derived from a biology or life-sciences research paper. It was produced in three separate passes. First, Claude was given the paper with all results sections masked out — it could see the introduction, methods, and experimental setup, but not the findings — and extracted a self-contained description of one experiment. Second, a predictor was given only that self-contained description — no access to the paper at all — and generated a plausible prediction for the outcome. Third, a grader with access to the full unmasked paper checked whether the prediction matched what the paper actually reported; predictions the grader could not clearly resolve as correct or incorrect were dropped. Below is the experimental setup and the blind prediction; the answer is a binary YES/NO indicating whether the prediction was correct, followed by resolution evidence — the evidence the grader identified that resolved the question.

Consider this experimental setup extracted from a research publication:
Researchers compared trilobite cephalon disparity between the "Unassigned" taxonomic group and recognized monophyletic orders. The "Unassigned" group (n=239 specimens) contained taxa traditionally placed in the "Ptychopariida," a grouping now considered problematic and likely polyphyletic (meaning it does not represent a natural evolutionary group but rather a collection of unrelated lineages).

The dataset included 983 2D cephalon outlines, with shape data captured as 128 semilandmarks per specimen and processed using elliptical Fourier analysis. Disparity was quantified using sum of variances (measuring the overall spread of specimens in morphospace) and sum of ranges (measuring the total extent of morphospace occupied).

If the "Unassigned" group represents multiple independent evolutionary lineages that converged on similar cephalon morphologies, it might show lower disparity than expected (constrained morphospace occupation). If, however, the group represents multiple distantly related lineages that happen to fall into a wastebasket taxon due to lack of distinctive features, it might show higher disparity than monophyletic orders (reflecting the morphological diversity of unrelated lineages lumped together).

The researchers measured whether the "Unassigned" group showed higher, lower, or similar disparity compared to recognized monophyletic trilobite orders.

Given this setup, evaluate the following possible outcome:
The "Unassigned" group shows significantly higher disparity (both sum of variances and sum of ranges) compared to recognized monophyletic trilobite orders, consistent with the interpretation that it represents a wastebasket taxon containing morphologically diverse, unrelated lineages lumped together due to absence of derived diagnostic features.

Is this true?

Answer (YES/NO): NO